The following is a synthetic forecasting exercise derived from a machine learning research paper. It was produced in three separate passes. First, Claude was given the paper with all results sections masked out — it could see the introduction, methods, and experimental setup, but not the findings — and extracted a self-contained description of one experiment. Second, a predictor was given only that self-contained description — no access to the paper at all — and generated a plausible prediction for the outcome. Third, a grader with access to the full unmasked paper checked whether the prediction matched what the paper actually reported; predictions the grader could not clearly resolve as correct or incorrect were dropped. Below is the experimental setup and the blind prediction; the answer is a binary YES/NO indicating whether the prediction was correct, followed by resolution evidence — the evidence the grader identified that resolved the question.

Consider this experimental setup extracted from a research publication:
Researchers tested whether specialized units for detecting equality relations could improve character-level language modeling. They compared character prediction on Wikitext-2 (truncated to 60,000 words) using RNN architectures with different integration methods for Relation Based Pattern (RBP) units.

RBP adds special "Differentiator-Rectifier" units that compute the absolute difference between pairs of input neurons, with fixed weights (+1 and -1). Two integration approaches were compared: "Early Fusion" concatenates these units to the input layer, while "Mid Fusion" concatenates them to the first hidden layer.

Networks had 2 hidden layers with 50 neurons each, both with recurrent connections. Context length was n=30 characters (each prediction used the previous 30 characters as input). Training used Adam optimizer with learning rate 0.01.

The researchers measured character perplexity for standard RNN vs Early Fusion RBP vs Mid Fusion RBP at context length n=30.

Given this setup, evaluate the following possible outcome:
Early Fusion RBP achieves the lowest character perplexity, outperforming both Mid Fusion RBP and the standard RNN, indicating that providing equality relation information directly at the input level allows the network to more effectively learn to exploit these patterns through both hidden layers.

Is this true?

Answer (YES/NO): NO